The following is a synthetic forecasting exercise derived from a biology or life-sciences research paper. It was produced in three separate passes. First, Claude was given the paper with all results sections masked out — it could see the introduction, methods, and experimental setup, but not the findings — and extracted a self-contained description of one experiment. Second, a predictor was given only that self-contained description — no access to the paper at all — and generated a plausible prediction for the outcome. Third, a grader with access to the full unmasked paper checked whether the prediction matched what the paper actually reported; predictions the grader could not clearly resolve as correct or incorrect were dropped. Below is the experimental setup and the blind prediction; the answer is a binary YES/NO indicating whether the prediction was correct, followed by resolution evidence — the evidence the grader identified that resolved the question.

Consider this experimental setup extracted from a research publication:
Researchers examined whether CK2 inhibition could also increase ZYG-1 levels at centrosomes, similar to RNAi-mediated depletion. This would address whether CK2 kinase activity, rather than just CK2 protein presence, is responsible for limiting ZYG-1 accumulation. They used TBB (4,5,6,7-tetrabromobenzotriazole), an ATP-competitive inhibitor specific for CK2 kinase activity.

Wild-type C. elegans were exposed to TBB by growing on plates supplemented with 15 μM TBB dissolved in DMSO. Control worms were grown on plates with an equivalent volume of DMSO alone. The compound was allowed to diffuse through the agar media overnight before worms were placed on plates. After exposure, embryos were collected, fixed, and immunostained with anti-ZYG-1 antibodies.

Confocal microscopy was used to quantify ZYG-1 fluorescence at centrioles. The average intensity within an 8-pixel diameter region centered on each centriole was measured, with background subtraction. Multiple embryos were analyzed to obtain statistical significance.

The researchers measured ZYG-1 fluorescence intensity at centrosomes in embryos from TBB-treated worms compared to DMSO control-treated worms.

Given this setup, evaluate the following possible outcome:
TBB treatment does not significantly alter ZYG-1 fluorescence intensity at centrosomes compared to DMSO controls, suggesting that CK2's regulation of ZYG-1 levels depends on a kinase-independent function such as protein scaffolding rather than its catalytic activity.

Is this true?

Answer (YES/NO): NO